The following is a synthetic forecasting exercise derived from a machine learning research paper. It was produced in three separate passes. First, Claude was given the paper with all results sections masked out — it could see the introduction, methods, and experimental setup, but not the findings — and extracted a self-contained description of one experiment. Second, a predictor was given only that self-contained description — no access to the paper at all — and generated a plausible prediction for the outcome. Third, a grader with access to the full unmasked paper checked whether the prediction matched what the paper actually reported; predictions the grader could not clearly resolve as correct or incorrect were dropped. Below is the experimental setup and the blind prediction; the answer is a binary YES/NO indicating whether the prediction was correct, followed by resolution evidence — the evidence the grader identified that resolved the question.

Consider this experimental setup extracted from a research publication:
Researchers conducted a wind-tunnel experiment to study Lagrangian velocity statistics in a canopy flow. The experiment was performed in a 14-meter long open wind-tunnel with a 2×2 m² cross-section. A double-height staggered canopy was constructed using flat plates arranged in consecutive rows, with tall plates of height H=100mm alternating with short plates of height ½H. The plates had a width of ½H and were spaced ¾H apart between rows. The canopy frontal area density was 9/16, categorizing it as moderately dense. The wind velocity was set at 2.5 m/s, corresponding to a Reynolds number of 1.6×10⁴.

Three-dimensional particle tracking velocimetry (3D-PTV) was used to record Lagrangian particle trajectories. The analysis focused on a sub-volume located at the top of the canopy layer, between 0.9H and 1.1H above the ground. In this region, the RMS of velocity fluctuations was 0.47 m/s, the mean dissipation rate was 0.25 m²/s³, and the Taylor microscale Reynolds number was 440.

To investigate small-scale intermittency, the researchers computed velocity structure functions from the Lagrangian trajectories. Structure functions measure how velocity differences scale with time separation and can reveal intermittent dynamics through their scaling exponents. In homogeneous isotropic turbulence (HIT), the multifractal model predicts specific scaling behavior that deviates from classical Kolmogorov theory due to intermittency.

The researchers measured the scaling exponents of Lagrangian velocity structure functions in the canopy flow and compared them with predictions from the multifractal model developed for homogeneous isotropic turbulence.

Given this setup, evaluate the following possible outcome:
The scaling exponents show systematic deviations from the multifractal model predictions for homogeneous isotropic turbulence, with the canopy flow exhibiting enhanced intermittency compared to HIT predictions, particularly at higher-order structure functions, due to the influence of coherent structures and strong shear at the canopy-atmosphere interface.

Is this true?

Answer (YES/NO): NO